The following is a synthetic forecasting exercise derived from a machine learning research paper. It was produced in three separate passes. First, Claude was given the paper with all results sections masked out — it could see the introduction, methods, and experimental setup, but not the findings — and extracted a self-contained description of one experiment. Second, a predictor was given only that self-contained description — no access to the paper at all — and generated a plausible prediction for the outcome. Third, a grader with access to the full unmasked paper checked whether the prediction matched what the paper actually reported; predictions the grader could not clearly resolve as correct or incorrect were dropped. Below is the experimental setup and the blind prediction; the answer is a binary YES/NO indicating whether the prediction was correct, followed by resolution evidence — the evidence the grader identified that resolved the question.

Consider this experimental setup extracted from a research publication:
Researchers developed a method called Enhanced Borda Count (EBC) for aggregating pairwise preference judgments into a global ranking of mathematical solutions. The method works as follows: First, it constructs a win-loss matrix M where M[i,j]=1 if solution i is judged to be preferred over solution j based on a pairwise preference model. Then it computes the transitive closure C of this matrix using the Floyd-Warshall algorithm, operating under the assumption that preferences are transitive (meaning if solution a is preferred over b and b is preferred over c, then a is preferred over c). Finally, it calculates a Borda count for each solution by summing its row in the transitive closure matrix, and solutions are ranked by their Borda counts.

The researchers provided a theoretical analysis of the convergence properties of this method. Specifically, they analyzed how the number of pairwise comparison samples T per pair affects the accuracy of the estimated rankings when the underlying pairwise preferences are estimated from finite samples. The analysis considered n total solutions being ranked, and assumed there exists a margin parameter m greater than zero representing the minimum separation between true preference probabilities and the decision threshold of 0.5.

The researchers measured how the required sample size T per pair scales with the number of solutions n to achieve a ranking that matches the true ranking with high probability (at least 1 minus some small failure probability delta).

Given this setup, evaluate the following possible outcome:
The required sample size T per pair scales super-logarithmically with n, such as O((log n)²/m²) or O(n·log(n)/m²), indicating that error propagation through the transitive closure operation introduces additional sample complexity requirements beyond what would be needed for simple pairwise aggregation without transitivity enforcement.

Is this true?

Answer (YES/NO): NO